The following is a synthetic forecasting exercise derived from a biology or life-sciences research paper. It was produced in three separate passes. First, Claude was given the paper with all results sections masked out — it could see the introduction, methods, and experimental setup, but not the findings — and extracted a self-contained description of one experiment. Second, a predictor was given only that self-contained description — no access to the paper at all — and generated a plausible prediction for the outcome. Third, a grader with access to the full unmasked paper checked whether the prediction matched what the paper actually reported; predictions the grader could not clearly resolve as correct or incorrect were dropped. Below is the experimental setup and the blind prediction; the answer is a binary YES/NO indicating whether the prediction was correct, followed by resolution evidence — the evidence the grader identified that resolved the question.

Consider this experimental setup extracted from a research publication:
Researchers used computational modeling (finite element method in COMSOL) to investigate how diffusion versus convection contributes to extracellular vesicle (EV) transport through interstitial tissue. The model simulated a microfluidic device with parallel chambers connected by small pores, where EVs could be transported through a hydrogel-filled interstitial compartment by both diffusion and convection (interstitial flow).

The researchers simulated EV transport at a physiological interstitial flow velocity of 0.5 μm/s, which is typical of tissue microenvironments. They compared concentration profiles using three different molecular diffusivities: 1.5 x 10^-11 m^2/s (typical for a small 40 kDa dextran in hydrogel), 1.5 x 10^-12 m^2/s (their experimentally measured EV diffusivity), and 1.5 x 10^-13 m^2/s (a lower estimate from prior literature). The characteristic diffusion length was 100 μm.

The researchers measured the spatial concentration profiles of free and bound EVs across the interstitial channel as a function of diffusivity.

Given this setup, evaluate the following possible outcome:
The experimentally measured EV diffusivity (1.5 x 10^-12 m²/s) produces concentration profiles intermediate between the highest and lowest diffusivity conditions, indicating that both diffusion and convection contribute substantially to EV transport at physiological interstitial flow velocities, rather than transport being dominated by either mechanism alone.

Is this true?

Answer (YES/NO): NO